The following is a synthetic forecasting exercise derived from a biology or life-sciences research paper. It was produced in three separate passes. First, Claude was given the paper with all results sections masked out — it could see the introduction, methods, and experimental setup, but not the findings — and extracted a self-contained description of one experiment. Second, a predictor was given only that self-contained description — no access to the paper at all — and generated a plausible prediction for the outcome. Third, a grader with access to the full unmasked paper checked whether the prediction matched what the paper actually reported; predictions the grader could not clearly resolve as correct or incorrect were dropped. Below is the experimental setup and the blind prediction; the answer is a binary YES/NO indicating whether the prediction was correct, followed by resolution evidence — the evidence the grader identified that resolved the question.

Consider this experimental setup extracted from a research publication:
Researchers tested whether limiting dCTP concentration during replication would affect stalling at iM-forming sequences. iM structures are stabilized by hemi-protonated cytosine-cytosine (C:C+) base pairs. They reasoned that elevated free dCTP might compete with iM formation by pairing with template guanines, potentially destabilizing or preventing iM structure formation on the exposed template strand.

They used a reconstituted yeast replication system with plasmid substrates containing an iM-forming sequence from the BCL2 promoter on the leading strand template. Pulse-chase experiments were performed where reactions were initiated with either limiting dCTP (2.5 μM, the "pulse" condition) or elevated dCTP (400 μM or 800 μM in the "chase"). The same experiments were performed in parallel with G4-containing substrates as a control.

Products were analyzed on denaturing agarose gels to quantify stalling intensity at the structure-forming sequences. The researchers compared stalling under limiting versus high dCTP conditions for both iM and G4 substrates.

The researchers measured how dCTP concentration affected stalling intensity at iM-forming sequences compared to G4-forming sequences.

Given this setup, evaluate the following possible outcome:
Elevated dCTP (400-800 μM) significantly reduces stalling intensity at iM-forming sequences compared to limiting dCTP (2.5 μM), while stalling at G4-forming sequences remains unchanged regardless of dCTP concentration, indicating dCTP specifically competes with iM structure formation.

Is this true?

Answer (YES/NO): NO